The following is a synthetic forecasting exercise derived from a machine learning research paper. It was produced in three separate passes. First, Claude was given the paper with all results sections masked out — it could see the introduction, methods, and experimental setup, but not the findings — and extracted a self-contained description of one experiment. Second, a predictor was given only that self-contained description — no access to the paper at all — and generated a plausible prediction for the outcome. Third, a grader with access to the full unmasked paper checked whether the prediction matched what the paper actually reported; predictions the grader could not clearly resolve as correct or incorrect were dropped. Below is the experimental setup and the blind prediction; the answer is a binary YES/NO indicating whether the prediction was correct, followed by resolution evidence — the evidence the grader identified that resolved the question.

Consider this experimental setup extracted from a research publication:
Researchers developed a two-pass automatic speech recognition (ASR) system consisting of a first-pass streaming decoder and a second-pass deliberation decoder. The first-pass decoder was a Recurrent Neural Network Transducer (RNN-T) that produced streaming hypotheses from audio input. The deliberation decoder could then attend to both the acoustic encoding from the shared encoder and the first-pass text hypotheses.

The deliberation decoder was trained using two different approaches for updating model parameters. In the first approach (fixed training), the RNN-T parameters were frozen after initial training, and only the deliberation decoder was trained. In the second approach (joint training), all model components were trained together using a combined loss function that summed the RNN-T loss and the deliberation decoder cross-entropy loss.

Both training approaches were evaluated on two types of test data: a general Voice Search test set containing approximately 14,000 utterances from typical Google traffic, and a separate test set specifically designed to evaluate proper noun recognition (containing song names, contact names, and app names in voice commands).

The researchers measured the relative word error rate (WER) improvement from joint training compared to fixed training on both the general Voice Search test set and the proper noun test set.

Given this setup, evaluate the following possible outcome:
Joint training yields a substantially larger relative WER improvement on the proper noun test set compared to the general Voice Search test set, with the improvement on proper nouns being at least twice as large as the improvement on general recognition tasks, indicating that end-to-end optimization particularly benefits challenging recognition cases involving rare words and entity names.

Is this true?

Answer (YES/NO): YES